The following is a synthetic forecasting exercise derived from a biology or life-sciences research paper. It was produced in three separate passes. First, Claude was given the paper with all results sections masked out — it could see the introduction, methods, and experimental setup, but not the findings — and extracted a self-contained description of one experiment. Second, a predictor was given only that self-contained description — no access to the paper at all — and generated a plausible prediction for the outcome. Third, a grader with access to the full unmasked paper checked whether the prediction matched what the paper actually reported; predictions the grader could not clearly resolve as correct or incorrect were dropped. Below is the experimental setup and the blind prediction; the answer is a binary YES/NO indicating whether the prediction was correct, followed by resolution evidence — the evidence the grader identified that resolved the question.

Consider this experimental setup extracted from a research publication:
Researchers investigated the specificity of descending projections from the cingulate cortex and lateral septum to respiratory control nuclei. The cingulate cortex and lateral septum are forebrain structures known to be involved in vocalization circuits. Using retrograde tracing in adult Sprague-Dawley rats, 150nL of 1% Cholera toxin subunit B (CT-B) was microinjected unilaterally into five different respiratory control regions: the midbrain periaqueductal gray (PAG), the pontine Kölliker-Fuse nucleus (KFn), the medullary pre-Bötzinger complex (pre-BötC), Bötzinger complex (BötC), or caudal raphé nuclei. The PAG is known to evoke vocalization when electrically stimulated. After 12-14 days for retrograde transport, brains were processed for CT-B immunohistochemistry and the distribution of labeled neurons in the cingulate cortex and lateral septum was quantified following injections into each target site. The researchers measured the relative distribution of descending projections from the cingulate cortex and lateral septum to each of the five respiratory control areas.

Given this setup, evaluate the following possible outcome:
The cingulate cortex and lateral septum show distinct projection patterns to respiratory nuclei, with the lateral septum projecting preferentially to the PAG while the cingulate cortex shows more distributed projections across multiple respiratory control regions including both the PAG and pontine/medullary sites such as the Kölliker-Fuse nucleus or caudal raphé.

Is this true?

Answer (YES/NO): NO